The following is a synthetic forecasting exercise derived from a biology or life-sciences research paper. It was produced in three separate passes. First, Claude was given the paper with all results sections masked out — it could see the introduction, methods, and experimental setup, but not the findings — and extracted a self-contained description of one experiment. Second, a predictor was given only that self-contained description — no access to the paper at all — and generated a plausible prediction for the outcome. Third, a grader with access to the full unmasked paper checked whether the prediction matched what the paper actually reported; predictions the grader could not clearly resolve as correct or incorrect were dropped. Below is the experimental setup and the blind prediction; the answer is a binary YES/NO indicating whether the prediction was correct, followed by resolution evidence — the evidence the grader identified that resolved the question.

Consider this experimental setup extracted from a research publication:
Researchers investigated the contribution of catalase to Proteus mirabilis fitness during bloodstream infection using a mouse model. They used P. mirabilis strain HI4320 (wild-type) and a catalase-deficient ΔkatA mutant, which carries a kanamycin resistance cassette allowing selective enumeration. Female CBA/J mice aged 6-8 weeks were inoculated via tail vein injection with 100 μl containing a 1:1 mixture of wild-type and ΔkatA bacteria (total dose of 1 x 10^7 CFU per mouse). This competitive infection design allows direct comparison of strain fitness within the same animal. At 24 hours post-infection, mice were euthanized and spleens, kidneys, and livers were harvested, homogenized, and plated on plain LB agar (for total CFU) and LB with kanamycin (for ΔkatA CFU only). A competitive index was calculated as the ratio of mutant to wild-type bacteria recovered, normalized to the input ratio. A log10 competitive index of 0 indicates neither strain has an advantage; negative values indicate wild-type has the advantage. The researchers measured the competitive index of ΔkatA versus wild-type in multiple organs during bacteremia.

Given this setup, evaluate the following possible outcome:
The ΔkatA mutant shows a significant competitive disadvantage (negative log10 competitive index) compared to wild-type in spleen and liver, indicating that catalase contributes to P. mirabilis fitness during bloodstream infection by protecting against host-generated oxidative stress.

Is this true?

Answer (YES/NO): NO